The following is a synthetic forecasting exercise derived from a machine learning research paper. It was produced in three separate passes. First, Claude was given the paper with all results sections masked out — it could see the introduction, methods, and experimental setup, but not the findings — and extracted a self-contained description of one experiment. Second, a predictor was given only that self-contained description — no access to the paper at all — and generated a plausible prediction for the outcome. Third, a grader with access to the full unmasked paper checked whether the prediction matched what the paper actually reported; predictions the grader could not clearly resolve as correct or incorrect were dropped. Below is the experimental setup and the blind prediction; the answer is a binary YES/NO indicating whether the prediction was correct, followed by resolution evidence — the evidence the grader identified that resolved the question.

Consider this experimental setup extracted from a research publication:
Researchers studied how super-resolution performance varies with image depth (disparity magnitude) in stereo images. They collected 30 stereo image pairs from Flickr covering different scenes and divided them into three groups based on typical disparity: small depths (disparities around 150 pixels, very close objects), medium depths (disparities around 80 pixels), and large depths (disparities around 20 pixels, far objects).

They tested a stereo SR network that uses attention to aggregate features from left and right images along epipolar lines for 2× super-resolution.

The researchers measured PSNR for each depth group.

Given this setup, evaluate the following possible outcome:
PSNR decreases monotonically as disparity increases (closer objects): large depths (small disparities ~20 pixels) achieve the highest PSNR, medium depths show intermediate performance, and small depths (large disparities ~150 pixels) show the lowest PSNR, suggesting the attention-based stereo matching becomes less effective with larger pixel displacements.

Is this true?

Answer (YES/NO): NO